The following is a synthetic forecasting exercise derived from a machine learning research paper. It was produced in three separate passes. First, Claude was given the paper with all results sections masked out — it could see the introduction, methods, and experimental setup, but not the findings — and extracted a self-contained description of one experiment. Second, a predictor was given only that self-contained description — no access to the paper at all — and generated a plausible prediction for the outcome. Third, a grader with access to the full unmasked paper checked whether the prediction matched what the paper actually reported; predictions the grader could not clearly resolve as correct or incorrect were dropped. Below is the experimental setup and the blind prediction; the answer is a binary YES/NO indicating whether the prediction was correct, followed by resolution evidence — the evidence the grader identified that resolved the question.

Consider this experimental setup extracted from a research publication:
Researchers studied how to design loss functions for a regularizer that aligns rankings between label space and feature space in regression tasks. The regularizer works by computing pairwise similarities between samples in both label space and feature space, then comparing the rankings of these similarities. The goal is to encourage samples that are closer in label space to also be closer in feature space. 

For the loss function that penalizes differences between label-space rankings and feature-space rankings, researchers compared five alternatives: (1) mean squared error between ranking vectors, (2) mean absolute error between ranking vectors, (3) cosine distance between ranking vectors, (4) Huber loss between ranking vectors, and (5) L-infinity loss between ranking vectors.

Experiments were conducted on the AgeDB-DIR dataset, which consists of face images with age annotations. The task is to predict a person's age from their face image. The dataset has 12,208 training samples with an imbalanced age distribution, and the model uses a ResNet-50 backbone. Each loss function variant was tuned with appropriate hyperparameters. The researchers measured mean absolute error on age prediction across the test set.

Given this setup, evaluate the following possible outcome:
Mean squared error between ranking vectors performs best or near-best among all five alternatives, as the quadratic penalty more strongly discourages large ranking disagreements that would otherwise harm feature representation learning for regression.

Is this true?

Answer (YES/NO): YES